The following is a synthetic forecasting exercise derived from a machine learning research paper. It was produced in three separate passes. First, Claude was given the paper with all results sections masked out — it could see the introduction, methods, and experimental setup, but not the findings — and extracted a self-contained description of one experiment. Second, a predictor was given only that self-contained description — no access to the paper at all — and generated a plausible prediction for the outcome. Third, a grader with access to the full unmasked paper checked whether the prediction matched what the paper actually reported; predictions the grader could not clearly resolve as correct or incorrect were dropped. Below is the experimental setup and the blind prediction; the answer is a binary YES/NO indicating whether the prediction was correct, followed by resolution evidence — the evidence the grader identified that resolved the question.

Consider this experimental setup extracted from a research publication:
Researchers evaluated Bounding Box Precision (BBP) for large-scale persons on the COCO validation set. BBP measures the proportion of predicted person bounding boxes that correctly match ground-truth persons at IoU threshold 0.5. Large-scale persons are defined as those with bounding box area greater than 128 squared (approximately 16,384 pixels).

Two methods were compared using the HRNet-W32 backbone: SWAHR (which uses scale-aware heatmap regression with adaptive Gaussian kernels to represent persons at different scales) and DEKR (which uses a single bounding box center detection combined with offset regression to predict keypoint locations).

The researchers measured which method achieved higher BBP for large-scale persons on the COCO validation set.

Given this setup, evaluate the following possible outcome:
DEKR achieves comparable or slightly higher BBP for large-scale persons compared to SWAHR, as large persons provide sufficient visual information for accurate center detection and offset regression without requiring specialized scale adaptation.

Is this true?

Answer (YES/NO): NO